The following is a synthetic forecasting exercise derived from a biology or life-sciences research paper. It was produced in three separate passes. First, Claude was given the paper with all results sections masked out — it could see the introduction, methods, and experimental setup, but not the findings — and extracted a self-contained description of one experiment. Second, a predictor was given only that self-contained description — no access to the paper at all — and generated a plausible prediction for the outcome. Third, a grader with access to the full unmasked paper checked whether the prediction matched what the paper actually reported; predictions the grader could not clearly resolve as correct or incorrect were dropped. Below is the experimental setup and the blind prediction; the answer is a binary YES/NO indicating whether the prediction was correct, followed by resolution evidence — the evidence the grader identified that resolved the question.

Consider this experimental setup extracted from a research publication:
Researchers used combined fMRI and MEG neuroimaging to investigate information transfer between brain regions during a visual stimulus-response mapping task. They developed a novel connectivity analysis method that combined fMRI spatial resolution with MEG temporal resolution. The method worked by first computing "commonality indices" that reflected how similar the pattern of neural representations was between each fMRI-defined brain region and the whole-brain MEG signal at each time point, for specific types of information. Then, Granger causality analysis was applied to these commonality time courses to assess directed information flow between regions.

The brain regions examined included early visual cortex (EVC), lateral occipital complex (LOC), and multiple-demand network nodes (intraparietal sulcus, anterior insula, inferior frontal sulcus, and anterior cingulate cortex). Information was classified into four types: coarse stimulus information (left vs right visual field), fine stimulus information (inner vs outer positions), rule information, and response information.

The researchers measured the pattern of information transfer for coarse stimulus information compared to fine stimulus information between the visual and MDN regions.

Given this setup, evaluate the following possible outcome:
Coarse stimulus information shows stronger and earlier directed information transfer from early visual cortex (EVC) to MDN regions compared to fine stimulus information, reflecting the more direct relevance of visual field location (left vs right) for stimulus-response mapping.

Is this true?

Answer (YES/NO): NO